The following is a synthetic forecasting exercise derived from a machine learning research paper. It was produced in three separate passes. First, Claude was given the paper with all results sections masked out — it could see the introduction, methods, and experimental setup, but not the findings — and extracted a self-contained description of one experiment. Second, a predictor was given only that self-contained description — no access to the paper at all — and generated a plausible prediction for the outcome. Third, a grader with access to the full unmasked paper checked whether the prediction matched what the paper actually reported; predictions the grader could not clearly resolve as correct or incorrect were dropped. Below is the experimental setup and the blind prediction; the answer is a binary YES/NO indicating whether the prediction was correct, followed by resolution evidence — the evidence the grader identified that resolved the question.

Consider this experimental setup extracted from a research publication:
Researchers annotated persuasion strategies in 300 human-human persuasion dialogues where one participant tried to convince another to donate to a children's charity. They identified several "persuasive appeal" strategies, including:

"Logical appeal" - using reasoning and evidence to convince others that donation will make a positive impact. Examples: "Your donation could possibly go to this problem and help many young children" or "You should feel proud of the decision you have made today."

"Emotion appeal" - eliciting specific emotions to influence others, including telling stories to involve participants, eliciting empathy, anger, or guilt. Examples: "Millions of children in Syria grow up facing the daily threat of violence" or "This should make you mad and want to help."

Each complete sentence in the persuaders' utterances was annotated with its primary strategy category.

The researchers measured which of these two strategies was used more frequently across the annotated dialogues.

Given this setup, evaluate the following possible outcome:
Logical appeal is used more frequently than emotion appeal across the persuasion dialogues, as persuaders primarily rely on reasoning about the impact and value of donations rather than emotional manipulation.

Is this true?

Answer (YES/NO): YES